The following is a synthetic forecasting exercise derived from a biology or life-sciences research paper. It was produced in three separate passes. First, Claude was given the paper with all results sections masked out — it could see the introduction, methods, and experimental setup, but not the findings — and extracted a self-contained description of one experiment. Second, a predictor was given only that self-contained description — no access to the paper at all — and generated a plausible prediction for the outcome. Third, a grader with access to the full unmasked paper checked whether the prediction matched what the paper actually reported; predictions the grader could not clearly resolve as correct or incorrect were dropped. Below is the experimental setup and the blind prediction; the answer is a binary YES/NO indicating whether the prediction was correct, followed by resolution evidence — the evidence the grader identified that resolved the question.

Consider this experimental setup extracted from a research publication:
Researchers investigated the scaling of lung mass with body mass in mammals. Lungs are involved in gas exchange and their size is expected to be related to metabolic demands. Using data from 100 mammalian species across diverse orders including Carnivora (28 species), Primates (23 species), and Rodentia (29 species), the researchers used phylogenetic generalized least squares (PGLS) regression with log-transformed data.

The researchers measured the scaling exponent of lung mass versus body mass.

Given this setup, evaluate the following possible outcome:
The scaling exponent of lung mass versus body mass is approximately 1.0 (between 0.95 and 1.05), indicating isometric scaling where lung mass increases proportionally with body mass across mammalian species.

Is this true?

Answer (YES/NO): YES